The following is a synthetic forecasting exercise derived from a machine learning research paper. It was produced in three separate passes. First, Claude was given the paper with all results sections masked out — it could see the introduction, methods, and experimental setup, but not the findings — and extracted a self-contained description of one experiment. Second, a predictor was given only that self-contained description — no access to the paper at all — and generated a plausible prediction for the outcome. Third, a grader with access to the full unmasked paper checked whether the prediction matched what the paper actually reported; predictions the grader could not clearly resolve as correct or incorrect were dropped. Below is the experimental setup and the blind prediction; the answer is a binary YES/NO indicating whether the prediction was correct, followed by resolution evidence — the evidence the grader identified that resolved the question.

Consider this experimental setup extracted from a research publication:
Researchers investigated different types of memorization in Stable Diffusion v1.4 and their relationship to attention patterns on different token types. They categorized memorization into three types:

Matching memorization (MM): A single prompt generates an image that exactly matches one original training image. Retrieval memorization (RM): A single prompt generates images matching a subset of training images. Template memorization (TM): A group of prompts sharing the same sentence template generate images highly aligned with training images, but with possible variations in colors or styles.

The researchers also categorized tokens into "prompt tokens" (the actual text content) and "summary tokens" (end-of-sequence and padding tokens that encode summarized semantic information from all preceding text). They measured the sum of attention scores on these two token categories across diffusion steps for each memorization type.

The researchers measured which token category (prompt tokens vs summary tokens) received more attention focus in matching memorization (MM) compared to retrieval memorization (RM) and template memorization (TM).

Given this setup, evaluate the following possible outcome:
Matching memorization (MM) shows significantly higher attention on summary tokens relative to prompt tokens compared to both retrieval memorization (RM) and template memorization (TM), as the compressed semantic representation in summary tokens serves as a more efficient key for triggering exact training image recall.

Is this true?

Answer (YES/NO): YES